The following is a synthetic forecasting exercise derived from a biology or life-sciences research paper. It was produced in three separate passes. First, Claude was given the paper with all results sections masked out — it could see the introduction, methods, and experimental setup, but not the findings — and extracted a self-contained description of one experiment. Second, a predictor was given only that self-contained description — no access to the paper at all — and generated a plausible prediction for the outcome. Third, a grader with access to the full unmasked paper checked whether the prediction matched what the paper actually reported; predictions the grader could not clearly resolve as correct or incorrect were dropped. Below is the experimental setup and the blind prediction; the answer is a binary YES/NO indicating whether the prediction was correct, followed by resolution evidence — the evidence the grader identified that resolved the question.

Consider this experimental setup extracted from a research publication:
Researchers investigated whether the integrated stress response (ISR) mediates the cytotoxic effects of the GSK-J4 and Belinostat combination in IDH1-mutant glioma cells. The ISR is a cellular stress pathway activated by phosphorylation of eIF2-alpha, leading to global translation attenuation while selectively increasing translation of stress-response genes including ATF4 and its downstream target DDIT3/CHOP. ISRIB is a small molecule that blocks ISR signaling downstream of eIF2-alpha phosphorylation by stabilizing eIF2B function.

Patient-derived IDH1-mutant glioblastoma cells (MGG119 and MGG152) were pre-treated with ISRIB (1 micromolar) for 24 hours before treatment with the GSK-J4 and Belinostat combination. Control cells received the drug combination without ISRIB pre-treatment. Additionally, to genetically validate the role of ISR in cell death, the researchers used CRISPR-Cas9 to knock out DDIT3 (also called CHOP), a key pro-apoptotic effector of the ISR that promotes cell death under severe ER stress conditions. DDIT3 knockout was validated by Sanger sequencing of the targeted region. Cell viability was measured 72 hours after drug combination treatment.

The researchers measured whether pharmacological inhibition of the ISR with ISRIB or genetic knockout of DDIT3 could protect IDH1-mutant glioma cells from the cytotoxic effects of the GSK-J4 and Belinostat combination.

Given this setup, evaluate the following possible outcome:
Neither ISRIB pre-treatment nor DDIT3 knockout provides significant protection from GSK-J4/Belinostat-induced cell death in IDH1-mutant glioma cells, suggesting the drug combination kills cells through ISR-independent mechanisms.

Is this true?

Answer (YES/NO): NO